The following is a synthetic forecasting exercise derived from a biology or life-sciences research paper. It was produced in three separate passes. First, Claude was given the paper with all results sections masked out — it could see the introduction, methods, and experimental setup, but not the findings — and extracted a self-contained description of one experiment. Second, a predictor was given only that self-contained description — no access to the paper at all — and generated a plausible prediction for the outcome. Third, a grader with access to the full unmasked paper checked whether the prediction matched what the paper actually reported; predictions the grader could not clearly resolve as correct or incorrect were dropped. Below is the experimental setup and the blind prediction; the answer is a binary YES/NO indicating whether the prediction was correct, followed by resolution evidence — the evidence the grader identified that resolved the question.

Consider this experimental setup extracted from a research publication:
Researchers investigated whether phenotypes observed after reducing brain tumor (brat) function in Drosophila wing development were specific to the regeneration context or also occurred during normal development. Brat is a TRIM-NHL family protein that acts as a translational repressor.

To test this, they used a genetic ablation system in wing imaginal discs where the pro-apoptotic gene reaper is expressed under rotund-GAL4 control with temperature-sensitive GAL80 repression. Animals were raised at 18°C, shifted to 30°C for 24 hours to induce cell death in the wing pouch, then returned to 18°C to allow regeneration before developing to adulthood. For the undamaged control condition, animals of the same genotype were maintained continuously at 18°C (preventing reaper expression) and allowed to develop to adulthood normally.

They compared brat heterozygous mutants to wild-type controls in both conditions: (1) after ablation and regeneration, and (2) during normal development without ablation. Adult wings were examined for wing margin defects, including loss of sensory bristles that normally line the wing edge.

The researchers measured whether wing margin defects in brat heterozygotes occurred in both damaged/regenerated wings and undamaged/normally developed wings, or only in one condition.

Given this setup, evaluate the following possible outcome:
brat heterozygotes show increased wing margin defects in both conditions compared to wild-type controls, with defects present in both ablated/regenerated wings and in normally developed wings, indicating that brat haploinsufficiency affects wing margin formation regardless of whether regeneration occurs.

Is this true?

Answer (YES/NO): NO